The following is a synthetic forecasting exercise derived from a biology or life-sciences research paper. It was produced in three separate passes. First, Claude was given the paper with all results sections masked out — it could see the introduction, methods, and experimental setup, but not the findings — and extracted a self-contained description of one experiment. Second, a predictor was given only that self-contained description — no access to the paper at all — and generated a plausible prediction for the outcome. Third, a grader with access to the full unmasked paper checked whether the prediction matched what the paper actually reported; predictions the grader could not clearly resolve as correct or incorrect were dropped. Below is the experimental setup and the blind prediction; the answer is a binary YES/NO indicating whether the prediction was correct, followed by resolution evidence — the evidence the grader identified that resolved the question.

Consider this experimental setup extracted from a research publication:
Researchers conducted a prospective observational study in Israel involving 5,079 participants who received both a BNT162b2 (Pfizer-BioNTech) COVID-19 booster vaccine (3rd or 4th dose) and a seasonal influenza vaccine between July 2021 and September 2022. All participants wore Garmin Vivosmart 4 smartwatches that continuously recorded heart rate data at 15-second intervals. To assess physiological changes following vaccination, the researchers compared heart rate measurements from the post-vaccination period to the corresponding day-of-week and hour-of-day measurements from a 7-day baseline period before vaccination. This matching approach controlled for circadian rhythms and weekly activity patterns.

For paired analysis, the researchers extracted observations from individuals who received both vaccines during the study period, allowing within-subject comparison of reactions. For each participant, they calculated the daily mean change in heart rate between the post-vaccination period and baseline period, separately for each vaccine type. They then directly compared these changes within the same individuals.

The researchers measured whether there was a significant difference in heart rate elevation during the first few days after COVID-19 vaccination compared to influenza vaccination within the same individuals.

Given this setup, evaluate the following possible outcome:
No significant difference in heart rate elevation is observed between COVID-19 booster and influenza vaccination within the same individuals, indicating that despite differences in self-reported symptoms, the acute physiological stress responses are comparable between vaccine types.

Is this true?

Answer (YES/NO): NO